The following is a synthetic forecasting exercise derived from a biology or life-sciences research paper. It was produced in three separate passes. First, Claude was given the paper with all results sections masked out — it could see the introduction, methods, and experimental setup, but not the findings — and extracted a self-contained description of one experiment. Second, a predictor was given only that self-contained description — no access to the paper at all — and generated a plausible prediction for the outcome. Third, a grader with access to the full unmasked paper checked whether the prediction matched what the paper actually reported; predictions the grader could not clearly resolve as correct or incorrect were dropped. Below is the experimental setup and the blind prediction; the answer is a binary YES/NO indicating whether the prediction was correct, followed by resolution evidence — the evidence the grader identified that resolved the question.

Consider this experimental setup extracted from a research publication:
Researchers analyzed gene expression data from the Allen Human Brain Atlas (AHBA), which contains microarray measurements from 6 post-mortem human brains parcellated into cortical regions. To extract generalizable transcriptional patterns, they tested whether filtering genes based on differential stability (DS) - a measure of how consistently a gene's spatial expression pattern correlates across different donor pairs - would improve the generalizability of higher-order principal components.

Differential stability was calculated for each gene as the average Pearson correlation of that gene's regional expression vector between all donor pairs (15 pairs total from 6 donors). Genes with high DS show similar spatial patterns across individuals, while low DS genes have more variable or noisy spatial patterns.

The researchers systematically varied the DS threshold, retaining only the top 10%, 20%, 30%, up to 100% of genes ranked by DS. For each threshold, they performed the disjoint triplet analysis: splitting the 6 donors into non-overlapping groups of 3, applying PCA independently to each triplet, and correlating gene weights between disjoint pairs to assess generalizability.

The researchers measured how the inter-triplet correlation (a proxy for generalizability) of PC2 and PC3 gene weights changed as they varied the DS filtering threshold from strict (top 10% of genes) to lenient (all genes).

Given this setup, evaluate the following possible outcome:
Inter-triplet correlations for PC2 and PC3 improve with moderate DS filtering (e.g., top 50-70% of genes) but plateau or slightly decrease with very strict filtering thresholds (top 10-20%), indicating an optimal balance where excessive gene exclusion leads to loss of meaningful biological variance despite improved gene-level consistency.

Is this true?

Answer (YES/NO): NO